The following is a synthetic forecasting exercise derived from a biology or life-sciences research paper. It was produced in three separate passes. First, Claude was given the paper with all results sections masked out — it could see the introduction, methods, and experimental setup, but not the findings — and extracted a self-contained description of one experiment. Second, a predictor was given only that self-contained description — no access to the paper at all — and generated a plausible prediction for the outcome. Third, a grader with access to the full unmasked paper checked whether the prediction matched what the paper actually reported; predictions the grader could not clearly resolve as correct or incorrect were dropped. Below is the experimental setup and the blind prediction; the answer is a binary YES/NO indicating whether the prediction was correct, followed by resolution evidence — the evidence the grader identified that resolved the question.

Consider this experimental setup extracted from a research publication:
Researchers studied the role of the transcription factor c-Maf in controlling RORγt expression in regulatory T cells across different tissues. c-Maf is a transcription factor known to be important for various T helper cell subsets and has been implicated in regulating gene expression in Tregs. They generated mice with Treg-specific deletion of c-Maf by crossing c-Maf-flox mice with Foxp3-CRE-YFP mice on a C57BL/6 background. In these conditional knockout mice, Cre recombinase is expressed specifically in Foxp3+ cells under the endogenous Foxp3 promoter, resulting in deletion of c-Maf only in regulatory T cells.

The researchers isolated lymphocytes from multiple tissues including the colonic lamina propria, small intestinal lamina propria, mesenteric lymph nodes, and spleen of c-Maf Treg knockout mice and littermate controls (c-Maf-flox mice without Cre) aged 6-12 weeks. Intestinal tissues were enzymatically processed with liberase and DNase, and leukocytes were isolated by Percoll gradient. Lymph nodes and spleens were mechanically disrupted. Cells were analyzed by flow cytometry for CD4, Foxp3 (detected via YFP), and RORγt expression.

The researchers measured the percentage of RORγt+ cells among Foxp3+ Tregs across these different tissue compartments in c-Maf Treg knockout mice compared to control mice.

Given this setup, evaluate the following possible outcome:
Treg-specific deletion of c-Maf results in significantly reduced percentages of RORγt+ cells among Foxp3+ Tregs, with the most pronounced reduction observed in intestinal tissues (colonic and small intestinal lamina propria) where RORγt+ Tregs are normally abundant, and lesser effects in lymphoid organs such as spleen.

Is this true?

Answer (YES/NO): NO